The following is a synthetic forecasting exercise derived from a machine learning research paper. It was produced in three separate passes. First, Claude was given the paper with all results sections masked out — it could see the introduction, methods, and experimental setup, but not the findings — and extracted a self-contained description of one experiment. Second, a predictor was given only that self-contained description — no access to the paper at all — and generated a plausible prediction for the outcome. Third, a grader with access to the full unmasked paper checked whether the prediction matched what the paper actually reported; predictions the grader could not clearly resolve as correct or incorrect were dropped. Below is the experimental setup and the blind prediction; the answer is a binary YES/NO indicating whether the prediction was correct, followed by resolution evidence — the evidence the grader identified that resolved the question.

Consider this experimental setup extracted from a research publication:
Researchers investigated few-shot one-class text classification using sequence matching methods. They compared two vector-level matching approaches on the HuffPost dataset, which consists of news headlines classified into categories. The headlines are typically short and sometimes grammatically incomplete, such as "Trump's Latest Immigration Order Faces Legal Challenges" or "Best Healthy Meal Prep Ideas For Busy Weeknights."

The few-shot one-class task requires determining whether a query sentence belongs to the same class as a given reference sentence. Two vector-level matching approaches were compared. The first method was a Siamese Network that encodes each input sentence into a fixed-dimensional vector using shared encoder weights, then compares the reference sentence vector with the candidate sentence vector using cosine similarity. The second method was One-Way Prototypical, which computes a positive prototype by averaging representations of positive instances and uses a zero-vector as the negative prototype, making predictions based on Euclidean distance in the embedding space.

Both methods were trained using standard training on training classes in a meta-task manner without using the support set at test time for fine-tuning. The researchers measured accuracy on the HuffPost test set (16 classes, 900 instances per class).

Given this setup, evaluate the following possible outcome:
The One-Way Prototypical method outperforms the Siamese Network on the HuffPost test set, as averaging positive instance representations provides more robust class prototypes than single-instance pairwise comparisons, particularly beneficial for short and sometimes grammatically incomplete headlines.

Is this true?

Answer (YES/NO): NO